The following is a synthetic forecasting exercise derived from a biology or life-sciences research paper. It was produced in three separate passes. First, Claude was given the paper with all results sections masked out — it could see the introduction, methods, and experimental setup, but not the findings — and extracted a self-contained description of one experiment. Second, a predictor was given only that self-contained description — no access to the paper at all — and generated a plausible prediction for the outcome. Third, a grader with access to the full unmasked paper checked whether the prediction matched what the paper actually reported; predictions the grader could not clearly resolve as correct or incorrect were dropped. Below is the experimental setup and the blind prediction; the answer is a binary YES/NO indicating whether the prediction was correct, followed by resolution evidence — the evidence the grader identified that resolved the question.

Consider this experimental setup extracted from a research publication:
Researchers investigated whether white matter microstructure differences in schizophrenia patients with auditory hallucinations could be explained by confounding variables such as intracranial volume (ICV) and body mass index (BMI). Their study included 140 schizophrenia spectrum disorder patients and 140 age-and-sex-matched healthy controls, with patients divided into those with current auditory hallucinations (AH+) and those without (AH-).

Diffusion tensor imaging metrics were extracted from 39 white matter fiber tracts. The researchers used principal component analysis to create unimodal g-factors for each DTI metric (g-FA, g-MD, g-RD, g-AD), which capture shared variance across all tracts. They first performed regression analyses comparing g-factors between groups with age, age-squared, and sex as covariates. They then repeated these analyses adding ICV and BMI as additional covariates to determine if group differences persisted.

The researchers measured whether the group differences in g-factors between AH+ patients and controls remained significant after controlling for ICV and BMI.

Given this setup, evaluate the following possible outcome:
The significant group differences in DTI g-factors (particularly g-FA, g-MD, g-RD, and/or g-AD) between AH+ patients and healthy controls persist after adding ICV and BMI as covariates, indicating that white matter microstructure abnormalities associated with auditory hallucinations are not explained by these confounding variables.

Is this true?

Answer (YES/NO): NO